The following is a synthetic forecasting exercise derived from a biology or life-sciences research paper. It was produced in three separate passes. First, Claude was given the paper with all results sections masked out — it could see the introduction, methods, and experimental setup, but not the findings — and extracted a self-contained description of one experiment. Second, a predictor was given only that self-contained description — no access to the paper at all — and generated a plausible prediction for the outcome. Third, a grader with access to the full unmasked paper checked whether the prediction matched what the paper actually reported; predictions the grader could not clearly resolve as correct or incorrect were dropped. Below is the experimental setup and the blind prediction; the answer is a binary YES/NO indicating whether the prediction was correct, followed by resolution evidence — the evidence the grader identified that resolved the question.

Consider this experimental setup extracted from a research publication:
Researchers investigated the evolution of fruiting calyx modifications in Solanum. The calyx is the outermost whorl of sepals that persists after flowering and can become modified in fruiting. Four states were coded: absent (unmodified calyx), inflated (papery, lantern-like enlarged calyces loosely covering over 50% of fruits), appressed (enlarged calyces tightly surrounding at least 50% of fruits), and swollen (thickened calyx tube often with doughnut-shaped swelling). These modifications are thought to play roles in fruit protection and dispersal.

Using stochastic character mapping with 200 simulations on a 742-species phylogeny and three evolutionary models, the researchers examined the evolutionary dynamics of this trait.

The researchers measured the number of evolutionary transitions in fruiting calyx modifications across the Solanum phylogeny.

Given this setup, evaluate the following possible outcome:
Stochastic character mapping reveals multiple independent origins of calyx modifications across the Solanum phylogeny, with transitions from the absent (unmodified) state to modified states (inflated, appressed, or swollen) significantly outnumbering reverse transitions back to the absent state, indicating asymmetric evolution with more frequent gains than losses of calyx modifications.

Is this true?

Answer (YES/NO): YES